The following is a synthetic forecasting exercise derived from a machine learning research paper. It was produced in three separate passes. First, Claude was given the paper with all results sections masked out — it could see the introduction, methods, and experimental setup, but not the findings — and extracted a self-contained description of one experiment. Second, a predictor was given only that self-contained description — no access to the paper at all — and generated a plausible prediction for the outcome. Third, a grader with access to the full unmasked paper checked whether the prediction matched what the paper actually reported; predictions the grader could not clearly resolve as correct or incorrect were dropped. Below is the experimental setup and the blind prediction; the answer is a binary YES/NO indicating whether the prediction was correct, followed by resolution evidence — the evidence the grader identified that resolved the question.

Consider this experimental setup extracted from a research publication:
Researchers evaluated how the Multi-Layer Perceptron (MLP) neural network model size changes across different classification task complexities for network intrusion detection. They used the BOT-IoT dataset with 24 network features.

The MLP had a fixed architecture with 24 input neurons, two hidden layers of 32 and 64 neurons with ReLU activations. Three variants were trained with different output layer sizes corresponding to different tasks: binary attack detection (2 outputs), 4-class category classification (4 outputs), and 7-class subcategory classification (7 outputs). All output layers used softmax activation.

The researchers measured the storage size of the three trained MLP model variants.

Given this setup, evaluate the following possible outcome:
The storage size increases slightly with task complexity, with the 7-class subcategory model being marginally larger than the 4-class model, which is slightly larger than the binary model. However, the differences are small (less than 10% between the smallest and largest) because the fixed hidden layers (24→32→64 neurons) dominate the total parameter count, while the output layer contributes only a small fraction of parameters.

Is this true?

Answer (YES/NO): YES